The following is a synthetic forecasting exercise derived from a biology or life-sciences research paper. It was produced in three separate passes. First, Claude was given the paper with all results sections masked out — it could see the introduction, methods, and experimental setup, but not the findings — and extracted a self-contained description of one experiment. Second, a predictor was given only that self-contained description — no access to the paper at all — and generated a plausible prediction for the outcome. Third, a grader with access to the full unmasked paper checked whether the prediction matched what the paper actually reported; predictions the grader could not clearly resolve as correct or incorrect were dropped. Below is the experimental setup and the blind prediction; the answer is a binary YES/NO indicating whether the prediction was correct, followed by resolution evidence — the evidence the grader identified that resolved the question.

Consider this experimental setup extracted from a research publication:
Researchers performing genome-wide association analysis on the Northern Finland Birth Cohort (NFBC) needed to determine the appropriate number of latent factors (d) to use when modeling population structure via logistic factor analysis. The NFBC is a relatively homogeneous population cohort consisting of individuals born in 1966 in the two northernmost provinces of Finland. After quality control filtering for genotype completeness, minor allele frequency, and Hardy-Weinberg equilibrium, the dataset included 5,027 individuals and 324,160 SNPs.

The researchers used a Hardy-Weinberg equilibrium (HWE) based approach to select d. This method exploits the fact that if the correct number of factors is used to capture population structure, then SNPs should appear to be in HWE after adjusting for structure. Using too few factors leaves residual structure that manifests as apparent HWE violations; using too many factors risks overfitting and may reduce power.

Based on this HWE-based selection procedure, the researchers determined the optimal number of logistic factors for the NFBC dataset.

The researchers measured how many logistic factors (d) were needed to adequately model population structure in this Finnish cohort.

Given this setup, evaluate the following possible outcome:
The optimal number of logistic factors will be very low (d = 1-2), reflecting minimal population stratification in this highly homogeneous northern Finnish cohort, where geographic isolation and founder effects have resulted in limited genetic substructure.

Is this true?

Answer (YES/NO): NO